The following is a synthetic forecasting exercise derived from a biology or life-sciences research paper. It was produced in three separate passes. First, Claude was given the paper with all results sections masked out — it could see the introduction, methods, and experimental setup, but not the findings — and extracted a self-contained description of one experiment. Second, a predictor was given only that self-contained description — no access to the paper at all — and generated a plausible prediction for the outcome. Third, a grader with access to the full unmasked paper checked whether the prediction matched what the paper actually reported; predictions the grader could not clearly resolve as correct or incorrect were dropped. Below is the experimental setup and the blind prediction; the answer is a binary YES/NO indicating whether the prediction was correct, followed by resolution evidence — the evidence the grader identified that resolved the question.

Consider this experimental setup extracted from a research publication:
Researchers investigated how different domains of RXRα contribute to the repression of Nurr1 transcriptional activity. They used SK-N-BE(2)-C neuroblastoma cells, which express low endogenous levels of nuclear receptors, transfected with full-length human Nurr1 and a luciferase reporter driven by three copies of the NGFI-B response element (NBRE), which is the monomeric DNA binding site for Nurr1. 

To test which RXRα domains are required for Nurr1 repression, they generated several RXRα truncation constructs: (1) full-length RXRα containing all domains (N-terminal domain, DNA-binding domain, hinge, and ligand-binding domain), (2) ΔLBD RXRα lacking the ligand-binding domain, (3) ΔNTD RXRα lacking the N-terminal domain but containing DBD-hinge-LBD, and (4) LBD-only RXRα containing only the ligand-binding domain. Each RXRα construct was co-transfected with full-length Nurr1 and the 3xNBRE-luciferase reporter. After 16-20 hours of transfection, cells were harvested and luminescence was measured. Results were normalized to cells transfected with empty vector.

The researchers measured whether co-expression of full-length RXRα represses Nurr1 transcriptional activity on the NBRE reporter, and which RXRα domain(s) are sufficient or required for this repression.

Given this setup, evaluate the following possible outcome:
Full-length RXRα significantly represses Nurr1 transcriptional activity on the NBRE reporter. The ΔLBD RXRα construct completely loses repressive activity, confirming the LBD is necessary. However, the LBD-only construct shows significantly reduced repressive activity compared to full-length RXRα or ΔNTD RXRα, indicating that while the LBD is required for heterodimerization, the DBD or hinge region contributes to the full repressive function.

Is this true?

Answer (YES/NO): NO